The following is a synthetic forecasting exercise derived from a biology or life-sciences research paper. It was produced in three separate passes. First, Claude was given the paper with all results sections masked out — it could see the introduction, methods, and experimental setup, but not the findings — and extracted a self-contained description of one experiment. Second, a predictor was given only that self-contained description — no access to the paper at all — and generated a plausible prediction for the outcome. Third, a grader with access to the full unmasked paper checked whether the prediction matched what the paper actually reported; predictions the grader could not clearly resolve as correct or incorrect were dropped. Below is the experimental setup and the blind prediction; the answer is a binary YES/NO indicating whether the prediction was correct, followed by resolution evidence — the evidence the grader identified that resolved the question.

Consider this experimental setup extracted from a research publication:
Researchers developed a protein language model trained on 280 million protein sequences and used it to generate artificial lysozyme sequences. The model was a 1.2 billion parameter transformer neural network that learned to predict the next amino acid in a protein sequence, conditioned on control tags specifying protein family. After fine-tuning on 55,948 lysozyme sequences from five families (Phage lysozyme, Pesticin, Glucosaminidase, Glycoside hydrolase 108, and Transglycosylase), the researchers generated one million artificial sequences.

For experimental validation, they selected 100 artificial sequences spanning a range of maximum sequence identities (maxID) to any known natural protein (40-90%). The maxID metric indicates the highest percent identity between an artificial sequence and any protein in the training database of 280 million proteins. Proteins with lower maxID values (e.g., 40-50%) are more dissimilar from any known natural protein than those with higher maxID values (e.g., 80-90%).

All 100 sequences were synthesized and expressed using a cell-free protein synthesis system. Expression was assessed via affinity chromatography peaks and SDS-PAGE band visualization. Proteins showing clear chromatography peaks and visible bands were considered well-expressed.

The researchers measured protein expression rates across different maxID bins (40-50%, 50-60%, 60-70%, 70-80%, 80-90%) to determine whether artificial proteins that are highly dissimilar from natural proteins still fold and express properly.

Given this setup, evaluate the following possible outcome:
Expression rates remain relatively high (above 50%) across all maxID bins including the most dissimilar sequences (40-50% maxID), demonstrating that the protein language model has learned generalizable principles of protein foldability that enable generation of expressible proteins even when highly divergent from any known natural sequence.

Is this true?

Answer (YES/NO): YES